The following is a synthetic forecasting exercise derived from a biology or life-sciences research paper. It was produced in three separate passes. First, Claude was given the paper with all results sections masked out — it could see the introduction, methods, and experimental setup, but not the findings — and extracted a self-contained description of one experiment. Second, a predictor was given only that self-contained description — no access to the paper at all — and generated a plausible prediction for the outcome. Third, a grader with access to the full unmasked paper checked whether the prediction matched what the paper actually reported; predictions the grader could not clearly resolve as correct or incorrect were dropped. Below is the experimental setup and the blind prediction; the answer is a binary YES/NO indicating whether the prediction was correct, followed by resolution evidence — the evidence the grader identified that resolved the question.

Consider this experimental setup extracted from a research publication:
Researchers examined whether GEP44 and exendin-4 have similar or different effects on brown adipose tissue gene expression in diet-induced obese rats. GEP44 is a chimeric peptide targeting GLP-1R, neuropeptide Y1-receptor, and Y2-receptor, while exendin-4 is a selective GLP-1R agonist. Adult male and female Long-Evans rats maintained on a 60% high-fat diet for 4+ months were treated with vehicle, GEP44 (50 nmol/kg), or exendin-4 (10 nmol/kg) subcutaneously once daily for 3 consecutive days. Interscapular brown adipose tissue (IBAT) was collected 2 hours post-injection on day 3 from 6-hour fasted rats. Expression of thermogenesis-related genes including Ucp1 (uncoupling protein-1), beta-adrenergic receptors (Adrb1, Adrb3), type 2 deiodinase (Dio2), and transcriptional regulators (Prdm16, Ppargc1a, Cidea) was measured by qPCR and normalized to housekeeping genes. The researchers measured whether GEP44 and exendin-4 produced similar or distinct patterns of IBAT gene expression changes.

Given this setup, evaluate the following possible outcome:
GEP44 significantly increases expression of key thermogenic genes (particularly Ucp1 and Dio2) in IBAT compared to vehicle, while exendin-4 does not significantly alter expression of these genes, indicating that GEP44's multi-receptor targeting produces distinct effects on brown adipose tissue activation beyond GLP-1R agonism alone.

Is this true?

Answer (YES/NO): NO